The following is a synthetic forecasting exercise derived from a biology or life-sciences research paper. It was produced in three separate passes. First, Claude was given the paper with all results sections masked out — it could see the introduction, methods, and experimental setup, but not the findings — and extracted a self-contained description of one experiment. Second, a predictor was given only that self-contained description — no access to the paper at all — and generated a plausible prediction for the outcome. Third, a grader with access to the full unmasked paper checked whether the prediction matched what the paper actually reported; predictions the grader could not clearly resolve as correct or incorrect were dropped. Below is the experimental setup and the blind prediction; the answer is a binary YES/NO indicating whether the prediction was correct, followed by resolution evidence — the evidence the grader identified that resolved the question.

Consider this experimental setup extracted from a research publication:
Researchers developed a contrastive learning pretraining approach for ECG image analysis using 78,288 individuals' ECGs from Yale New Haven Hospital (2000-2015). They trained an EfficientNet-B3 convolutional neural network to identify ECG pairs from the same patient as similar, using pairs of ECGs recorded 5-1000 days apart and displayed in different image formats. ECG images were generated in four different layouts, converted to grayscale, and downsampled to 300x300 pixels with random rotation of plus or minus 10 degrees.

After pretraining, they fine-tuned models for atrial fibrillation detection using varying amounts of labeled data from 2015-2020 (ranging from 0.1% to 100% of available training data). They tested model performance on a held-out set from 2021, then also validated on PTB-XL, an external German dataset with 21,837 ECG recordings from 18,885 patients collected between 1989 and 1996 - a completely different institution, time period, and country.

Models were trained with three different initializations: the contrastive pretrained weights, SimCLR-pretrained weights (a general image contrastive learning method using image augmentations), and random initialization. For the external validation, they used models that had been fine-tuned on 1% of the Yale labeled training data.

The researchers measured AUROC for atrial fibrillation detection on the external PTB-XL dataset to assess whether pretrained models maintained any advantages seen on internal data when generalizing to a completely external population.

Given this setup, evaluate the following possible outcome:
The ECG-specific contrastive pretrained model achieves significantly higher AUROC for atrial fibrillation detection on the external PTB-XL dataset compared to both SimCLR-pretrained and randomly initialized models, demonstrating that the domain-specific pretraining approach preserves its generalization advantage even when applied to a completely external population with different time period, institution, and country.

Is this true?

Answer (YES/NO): YES